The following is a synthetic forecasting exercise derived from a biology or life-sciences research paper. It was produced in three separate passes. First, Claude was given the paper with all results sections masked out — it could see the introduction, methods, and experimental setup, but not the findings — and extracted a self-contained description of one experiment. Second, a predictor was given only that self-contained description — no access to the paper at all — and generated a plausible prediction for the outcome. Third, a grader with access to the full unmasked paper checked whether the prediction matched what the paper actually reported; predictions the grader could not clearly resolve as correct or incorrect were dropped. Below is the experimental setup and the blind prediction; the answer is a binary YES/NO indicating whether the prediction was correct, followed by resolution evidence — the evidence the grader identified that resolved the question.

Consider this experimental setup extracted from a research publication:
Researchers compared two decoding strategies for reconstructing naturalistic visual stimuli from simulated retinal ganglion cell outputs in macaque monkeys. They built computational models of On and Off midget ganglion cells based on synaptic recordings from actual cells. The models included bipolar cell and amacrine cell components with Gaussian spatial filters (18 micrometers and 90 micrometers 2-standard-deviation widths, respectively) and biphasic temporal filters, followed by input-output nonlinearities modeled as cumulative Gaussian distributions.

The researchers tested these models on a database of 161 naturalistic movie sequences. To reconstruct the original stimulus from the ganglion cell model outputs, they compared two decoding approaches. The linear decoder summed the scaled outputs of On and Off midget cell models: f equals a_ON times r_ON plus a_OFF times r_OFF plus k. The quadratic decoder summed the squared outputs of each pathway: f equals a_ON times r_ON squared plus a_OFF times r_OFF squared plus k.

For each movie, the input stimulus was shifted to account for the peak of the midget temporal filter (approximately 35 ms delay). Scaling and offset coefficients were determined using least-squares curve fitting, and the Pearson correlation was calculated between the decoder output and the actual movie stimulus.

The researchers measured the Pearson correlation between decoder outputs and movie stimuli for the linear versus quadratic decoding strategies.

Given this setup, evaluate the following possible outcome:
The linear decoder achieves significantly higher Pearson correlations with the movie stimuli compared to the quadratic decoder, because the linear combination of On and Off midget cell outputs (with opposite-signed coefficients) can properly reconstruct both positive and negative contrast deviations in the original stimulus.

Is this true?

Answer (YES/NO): NO